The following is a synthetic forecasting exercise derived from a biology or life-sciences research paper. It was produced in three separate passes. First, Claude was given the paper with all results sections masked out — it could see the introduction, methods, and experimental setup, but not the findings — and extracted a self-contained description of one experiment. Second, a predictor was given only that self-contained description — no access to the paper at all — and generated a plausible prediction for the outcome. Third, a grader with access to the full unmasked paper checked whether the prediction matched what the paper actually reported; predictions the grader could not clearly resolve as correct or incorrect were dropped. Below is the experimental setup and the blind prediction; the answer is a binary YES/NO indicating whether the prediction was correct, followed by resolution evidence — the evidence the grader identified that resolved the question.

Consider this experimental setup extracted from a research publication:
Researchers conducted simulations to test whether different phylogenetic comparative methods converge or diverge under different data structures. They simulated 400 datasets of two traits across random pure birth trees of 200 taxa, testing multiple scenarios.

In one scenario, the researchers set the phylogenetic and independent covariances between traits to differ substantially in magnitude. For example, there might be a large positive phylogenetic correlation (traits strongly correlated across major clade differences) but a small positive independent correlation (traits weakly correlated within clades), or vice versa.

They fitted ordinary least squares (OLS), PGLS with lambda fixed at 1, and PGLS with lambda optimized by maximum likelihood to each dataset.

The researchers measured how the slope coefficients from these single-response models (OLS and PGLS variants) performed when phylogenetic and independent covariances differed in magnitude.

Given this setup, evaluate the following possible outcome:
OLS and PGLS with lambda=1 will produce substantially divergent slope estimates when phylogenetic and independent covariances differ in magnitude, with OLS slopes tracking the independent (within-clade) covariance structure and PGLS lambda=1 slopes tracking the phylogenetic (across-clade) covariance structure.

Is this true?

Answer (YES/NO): NO